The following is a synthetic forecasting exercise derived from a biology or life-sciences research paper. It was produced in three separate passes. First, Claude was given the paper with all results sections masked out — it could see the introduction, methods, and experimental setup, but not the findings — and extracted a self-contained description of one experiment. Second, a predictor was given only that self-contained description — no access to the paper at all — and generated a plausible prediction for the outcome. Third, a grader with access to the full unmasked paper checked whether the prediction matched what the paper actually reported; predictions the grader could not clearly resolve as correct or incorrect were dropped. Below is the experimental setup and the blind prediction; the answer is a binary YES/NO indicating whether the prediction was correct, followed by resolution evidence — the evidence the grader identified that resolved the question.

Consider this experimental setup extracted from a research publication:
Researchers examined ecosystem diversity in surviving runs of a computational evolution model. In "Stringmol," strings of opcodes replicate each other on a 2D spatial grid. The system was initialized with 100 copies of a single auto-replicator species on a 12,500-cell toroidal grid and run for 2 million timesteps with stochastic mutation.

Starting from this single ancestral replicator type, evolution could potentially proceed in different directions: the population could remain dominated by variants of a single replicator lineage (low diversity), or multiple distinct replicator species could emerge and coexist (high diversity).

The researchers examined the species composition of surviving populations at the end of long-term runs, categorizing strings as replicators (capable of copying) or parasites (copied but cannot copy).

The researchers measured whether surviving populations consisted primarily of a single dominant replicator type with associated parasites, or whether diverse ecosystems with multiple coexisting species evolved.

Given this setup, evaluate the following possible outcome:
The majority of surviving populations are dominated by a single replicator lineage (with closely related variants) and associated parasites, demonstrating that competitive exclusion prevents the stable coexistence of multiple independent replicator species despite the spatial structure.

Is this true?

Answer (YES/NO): NO